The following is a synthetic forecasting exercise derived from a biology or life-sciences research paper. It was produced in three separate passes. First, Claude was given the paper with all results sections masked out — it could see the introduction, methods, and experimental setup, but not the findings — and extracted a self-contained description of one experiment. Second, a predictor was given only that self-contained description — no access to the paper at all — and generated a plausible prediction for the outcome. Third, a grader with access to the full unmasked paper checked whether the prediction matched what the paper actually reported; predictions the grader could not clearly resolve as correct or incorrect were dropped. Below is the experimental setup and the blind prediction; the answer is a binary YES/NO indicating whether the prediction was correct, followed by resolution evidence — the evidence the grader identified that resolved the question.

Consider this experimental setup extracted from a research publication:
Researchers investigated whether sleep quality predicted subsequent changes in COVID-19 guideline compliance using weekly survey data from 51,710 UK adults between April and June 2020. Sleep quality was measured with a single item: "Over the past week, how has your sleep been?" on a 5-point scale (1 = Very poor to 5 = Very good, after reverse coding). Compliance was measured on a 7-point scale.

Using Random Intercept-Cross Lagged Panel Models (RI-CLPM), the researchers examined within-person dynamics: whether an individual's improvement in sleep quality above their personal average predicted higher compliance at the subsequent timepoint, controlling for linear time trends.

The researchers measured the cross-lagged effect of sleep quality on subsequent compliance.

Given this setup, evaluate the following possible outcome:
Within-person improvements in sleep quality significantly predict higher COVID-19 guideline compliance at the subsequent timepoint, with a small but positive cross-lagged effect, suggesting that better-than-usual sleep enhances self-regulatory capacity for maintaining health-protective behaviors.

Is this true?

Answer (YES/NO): NO